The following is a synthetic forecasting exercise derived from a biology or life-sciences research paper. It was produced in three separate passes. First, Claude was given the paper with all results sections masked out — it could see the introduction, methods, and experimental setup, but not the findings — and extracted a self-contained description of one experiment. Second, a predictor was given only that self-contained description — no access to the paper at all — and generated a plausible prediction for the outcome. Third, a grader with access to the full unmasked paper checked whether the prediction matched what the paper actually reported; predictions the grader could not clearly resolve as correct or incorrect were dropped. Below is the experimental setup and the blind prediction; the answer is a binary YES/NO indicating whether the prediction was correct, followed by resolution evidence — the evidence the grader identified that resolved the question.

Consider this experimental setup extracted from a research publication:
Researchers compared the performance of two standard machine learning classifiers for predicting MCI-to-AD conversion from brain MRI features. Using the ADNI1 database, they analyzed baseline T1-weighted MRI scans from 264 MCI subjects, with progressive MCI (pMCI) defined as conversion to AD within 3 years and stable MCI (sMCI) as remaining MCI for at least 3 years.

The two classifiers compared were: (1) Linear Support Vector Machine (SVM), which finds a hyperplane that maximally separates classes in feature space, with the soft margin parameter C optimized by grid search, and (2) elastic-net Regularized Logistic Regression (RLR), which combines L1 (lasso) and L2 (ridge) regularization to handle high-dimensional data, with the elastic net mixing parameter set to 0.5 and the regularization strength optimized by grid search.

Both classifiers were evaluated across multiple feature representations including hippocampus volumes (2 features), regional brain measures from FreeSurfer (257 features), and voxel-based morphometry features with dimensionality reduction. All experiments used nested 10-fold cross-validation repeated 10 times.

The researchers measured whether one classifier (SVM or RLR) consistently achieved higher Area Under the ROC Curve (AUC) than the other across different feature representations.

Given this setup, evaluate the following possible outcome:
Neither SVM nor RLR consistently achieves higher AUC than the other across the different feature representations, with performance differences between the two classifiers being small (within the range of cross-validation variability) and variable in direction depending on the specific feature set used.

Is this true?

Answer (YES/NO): YES